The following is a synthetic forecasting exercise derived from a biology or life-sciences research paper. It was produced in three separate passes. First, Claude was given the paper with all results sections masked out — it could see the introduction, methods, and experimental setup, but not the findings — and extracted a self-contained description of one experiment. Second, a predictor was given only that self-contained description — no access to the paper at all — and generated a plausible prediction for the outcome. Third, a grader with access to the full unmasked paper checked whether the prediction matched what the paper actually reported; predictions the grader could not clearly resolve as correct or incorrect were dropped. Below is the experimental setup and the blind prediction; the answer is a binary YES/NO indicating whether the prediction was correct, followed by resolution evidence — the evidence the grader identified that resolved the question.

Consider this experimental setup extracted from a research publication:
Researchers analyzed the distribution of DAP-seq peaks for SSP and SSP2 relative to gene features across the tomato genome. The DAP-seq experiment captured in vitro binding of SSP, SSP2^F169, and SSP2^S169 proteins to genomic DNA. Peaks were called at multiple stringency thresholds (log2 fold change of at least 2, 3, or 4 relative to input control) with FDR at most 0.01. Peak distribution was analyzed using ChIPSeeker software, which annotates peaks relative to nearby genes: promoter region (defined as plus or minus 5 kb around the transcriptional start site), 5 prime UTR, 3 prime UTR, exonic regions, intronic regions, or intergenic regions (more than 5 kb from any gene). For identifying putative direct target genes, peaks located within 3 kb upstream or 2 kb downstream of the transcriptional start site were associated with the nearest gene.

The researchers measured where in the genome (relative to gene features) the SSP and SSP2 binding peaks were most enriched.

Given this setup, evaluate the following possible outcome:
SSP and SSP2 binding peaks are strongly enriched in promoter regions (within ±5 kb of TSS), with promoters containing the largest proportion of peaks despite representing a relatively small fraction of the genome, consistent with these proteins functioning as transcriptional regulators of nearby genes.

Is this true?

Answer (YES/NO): YES